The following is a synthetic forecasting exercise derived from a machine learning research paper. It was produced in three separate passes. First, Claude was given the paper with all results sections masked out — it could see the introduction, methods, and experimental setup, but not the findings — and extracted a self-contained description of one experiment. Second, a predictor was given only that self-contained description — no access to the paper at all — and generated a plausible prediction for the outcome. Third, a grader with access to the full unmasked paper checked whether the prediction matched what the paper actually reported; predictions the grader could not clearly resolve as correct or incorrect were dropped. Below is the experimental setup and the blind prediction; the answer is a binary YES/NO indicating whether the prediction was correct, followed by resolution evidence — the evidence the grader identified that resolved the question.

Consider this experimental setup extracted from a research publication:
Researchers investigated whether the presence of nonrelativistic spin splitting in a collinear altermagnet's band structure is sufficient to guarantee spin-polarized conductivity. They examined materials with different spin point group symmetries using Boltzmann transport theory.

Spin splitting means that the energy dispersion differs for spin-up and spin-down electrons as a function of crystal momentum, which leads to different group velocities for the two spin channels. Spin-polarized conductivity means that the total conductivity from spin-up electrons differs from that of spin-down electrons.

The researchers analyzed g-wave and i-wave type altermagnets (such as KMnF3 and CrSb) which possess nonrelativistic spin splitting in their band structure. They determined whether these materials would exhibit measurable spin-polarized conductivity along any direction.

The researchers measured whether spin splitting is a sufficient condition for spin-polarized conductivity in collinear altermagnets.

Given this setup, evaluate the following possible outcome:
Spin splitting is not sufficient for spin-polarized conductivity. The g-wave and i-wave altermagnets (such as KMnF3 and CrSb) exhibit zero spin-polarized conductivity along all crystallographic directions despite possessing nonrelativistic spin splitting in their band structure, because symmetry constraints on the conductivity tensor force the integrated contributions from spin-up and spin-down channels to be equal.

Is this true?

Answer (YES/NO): YES